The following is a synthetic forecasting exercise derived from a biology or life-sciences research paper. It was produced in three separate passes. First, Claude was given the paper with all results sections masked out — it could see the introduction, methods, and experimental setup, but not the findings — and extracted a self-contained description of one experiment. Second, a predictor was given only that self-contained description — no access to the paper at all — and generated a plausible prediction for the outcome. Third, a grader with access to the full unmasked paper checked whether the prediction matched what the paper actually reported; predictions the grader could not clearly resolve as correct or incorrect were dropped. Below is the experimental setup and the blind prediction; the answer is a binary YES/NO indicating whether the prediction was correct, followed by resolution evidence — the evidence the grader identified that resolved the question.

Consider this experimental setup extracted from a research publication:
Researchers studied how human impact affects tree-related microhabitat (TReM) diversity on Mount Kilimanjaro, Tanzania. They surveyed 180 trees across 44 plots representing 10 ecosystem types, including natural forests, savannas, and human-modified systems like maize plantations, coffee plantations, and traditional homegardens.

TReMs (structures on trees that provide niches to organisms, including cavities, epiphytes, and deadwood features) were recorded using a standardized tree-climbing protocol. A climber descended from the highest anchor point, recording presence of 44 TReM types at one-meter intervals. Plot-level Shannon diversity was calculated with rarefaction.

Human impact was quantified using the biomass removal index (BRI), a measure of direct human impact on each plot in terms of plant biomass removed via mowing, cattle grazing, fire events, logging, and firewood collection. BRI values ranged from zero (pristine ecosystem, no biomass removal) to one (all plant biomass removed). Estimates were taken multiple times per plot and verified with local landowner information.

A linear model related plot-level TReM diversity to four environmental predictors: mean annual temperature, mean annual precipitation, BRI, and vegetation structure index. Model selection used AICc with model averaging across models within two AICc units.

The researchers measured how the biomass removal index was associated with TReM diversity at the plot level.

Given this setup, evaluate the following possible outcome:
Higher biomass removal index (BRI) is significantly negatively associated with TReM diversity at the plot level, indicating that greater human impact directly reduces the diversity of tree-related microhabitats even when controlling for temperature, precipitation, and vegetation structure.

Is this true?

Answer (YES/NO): YES